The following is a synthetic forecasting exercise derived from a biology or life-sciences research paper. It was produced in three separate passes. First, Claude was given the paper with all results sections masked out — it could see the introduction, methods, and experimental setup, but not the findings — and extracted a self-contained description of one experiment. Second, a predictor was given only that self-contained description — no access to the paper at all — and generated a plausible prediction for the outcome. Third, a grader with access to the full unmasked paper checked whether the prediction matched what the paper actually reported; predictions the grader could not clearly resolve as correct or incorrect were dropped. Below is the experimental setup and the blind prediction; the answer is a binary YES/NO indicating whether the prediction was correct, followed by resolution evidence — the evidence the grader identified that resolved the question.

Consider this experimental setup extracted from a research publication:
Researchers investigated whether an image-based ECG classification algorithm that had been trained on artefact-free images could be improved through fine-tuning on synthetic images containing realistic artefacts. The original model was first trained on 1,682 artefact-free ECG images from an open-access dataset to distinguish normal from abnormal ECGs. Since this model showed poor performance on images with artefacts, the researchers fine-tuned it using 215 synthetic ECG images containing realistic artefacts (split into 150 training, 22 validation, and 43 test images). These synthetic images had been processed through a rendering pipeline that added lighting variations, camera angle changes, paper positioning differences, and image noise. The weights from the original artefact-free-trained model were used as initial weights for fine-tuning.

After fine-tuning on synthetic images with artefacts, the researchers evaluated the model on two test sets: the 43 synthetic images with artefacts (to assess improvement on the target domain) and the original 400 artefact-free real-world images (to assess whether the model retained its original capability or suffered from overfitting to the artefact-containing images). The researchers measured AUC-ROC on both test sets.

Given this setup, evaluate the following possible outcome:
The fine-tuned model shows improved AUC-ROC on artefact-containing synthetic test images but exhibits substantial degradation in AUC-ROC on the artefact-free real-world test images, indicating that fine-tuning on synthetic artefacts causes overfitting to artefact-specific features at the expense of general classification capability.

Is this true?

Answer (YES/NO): NO